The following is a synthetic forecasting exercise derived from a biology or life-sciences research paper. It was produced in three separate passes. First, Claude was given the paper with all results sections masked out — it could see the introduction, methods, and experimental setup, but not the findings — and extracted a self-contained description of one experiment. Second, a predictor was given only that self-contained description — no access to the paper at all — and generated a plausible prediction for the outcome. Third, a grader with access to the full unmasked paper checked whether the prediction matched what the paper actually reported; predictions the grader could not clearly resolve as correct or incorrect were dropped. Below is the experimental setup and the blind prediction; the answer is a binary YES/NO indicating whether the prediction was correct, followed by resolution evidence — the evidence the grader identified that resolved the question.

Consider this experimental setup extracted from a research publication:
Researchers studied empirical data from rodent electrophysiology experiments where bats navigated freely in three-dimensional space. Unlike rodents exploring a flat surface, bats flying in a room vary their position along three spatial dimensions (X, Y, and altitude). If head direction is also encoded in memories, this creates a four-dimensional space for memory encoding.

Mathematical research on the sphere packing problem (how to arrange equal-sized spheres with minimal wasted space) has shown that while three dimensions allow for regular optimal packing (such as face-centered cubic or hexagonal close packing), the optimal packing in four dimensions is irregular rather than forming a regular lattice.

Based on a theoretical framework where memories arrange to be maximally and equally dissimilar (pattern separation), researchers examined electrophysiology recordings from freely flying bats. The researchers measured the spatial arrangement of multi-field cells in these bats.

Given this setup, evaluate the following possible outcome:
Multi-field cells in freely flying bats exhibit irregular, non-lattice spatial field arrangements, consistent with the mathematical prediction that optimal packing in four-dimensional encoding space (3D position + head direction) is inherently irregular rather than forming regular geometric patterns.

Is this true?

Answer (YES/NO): YES